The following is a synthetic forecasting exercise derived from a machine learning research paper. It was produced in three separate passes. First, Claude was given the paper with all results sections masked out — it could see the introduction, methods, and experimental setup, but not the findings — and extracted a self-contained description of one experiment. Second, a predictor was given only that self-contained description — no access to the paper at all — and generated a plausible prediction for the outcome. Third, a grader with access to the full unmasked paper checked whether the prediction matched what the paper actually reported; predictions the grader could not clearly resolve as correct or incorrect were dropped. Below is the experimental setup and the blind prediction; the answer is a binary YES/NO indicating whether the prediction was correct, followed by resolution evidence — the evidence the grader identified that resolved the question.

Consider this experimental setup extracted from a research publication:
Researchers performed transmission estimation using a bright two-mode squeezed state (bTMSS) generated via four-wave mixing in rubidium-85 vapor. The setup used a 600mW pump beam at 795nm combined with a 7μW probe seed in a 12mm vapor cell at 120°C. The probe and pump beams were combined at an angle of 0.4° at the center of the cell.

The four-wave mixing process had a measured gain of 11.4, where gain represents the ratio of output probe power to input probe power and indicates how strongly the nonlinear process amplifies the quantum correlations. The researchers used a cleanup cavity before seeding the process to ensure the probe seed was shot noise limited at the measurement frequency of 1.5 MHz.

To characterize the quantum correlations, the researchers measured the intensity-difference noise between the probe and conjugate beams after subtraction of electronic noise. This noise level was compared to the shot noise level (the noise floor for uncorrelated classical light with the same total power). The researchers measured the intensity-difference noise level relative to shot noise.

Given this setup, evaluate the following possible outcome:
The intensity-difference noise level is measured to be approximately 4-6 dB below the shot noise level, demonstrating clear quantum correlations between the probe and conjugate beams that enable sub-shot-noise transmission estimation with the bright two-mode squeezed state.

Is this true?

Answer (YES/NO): NO